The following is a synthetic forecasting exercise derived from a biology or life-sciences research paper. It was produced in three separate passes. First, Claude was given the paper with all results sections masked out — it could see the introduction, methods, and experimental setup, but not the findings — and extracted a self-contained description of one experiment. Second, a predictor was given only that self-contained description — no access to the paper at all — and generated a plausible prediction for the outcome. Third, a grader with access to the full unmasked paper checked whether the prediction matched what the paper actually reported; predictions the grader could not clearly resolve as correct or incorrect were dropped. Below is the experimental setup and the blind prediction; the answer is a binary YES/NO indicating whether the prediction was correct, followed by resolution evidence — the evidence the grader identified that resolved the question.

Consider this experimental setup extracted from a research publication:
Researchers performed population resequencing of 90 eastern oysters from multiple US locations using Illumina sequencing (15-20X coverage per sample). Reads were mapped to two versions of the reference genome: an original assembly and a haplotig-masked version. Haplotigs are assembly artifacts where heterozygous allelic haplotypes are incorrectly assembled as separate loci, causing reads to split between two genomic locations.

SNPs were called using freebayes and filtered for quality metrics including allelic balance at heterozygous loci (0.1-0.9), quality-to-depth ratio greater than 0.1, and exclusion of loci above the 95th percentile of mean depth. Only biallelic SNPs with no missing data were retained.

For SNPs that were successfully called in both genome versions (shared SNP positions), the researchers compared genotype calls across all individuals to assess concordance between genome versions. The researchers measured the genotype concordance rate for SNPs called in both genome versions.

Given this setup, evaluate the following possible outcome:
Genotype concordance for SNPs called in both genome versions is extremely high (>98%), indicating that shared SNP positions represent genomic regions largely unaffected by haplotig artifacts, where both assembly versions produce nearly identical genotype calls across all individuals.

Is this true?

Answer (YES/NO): YES